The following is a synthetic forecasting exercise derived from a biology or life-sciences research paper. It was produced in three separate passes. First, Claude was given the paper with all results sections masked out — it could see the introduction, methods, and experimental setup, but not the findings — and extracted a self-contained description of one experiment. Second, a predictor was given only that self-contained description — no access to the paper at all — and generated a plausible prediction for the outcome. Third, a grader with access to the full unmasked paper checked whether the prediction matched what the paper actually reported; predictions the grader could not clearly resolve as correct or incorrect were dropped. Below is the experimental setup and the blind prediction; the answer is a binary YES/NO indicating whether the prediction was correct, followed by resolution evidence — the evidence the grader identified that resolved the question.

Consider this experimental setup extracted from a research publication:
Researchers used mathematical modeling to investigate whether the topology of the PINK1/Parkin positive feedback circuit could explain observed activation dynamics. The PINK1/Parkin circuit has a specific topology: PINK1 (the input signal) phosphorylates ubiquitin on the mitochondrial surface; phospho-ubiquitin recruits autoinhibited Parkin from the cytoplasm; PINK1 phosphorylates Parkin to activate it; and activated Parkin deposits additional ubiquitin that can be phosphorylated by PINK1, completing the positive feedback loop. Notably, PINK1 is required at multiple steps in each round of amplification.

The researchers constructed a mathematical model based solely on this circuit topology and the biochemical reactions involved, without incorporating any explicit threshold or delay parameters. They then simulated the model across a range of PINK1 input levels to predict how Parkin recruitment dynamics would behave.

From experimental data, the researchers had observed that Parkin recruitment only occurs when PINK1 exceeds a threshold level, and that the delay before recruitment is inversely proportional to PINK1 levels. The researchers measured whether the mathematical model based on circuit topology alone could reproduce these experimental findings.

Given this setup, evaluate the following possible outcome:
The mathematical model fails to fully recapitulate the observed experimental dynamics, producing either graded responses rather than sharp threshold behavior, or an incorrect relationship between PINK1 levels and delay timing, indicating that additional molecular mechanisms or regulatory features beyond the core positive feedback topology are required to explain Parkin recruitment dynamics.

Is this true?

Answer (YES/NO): NO